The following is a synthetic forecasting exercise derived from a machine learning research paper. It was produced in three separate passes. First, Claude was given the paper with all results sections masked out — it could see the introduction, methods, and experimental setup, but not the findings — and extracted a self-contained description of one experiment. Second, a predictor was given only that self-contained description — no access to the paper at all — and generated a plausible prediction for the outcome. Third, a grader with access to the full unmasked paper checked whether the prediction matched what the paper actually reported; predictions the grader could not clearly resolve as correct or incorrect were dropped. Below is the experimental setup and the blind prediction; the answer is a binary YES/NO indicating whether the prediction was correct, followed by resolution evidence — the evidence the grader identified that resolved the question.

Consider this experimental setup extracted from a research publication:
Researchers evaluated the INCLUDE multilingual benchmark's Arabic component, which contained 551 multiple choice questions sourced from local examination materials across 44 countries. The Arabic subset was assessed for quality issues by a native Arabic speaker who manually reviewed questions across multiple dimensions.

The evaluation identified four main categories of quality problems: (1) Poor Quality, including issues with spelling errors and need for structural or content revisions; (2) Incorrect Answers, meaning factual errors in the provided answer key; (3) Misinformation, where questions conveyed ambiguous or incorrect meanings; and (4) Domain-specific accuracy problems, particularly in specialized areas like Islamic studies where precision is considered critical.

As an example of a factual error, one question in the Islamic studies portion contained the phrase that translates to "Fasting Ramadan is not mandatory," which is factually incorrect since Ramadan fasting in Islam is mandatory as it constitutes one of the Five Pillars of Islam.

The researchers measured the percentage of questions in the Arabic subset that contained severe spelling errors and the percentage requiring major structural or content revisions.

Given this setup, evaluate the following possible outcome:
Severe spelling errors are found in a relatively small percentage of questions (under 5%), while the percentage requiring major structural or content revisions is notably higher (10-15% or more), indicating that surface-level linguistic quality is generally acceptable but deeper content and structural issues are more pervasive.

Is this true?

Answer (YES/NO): NO